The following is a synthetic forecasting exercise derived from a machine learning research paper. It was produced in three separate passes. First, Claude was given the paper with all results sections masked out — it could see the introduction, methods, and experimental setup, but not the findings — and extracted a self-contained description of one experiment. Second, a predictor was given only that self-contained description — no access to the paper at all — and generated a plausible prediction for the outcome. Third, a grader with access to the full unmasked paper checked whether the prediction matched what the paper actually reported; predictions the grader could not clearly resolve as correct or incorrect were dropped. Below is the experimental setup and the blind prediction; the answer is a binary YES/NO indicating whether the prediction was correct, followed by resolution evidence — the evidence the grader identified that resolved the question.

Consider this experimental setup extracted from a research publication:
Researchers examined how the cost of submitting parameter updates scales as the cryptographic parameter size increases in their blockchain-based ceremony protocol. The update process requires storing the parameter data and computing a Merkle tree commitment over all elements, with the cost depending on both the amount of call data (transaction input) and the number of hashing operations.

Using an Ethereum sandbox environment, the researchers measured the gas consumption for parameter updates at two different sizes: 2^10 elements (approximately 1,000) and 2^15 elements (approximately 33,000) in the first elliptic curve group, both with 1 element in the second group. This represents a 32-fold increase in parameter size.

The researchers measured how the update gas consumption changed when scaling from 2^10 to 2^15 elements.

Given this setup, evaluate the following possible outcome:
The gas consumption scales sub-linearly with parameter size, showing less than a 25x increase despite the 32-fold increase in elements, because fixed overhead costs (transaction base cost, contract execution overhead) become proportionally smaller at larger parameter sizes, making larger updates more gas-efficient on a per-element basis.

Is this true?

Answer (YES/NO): NO